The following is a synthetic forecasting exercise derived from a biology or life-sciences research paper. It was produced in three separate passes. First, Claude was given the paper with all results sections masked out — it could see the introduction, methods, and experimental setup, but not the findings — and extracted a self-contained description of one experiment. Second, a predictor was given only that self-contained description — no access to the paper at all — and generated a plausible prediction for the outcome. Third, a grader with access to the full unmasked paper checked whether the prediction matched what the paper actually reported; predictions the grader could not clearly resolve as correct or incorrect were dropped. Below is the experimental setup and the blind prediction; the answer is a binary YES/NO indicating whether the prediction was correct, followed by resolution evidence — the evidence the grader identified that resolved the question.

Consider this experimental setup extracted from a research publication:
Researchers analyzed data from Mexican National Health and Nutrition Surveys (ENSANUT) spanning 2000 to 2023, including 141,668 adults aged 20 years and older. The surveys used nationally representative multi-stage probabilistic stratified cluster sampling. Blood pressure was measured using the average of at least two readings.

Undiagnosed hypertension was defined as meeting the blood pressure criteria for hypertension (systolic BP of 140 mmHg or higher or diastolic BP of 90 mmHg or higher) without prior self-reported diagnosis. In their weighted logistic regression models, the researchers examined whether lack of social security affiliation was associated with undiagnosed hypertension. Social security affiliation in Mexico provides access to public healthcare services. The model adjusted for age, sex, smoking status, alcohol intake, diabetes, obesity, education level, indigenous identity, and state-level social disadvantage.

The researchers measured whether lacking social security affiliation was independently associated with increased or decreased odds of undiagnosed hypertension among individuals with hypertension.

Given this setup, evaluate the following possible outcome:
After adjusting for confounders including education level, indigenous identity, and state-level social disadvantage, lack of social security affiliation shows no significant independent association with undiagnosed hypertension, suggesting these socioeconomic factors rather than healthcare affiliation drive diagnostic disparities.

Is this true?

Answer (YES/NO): NO